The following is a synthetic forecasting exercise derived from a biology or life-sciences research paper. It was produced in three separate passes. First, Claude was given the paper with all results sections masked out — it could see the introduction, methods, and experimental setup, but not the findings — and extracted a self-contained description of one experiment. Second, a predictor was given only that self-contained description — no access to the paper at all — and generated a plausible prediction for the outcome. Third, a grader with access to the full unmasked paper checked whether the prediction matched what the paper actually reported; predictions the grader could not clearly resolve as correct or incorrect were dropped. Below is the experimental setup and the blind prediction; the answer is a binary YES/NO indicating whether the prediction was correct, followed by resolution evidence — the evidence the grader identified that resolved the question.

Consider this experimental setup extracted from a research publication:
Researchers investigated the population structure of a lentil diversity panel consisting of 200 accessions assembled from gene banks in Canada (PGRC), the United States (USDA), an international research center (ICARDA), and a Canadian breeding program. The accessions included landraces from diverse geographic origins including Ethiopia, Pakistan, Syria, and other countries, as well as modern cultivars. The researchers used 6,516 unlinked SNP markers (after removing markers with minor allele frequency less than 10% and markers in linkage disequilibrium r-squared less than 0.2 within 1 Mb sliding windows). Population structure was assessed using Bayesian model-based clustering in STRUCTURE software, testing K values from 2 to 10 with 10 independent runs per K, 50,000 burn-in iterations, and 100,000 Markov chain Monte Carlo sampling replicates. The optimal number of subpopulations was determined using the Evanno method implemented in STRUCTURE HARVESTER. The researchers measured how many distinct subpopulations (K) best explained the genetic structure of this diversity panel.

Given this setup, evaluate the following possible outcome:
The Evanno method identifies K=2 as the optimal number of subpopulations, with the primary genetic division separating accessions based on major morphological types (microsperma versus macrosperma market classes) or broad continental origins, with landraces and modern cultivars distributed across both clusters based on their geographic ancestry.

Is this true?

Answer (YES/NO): NO